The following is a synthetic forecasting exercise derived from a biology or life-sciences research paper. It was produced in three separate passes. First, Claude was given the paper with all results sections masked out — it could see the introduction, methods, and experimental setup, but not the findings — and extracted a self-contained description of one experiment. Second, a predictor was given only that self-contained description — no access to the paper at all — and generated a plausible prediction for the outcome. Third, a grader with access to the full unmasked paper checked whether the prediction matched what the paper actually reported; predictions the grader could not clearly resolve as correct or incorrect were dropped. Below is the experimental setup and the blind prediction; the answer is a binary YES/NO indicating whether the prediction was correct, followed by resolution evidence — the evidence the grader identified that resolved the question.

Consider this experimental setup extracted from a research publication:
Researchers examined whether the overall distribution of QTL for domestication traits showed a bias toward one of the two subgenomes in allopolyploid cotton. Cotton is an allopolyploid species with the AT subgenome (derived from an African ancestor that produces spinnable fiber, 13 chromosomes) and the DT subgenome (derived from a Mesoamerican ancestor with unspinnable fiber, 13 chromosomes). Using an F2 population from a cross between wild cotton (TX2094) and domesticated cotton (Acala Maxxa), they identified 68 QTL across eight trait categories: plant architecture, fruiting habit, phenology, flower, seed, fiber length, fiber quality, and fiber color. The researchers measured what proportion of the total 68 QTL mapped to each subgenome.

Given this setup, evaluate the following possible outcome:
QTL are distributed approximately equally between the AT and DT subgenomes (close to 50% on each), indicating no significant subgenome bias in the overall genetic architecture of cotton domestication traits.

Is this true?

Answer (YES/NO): NO